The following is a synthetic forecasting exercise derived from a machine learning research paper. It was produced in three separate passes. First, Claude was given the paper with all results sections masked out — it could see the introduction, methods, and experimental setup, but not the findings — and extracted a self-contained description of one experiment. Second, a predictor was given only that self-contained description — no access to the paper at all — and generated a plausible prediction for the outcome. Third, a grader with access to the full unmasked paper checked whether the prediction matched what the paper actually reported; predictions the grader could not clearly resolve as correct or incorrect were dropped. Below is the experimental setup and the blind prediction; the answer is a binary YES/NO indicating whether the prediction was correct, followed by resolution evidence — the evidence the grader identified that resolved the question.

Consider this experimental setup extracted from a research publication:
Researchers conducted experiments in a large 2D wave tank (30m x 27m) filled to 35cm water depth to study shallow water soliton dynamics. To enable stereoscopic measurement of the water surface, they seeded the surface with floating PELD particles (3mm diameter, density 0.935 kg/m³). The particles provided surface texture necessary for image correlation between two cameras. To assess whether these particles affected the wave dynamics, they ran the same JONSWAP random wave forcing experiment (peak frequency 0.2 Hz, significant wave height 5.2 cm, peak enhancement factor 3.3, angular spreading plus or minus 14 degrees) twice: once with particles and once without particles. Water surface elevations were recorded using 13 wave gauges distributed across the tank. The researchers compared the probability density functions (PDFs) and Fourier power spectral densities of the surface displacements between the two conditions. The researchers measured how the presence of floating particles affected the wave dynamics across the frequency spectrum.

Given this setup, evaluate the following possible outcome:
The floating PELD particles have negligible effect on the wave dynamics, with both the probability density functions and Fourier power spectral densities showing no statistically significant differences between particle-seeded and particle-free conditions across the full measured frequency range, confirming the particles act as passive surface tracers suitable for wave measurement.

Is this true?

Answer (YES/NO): NO